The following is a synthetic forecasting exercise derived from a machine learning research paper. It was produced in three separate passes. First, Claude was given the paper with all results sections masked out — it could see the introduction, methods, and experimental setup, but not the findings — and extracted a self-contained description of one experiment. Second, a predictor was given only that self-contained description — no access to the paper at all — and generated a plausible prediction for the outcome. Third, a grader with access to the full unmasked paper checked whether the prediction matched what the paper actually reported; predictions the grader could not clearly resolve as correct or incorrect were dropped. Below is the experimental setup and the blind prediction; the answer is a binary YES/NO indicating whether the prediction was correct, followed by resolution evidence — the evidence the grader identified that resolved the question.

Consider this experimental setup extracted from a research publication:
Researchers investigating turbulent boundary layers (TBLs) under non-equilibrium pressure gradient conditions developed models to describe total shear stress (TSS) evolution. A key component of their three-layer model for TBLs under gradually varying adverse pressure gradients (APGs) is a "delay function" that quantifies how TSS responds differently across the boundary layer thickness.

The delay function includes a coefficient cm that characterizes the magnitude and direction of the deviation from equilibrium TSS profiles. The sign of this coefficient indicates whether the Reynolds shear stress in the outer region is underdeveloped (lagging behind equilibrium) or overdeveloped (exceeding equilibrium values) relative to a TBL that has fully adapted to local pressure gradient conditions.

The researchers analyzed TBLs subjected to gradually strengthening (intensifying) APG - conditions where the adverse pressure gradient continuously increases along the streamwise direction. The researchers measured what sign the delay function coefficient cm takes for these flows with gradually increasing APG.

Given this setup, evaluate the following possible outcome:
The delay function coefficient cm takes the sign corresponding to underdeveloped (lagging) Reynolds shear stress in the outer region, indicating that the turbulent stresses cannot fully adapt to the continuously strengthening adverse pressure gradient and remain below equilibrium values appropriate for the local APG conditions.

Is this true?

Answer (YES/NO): YES